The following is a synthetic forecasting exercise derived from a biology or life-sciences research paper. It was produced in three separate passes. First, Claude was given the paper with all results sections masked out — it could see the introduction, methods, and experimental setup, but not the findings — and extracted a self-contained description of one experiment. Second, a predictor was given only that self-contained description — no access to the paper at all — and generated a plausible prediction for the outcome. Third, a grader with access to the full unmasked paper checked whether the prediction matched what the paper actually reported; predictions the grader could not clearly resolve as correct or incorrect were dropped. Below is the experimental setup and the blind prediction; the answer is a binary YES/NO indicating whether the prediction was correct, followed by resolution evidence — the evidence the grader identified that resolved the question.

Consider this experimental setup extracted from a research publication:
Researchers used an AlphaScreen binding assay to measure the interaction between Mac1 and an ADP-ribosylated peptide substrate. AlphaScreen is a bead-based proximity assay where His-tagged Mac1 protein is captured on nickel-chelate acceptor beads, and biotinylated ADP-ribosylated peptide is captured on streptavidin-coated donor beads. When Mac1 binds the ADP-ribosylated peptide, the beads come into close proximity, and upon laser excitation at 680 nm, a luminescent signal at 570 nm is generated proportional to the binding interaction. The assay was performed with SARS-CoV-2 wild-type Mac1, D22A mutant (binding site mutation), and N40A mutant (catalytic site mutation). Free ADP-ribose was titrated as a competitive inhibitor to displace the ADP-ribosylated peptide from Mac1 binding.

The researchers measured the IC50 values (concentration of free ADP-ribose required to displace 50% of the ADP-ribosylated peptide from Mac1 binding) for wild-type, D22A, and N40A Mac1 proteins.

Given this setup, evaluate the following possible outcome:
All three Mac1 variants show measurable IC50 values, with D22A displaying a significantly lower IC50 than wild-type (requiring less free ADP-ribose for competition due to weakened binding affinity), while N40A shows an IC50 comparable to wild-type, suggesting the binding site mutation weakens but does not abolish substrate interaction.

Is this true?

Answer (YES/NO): NO